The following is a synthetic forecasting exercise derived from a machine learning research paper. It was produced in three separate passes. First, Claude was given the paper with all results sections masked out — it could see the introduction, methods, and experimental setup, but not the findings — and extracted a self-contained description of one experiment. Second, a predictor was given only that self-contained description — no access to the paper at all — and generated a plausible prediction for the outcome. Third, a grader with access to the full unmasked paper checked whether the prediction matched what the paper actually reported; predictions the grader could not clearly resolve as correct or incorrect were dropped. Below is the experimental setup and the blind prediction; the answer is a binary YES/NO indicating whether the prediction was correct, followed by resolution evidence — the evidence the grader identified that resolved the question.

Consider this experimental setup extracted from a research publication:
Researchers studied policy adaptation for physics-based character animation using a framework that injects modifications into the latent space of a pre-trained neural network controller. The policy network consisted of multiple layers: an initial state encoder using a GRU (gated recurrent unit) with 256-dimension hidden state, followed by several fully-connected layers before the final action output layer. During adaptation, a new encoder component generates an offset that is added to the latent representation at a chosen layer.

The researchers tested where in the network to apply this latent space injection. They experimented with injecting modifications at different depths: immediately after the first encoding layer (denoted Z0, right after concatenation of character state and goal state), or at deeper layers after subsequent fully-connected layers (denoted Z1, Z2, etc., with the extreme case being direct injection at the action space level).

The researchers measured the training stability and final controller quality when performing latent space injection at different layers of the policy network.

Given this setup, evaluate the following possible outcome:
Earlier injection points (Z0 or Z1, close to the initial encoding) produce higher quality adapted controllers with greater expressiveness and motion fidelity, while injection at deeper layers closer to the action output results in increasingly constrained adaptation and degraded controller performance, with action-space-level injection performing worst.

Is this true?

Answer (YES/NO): NO